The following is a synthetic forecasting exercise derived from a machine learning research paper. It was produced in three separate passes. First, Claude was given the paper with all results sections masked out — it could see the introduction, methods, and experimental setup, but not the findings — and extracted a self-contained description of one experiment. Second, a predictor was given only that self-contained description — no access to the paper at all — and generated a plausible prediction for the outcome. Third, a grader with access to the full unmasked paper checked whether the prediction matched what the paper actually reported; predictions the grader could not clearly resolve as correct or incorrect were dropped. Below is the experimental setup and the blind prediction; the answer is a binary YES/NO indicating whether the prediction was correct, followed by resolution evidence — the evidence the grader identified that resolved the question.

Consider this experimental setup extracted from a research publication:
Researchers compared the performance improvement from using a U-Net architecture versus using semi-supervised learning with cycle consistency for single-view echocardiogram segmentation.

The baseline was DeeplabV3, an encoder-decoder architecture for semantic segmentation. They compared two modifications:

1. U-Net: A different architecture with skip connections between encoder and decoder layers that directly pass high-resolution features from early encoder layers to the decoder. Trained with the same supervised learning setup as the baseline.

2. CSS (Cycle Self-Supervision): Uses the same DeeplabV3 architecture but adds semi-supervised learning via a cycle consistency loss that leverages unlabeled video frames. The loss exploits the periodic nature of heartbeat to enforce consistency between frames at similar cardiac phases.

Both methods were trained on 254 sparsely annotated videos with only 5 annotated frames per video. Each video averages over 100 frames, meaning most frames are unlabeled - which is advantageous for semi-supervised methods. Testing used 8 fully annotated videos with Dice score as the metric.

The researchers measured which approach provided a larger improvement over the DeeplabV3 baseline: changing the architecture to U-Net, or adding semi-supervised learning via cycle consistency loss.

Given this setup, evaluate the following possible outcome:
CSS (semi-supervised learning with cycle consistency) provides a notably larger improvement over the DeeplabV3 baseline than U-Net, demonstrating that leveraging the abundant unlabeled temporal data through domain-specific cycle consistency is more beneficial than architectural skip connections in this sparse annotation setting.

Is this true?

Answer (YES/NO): YES